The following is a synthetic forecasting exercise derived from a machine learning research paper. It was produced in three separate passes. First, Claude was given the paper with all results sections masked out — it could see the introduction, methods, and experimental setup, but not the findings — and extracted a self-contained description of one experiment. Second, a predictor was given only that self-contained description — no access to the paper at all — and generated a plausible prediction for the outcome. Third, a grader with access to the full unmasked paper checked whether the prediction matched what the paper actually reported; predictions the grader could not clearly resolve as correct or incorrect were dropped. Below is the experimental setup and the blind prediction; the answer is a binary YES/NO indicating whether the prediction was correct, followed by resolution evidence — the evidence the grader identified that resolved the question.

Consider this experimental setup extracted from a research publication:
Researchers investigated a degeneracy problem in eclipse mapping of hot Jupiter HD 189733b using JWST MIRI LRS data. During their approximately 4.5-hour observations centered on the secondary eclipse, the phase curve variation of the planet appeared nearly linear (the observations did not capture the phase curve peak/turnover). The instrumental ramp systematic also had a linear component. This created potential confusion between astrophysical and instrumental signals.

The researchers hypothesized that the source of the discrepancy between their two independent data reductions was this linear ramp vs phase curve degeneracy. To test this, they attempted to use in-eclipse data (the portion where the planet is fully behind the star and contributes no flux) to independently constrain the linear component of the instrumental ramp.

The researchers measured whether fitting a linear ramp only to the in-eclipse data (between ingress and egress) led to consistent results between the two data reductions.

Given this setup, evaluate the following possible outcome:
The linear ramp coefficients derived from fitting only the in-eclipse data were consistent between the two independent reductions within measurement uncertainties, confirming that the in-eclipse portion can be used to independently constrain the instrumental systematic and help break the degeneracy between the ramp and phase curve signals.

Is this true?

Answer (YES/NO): NO